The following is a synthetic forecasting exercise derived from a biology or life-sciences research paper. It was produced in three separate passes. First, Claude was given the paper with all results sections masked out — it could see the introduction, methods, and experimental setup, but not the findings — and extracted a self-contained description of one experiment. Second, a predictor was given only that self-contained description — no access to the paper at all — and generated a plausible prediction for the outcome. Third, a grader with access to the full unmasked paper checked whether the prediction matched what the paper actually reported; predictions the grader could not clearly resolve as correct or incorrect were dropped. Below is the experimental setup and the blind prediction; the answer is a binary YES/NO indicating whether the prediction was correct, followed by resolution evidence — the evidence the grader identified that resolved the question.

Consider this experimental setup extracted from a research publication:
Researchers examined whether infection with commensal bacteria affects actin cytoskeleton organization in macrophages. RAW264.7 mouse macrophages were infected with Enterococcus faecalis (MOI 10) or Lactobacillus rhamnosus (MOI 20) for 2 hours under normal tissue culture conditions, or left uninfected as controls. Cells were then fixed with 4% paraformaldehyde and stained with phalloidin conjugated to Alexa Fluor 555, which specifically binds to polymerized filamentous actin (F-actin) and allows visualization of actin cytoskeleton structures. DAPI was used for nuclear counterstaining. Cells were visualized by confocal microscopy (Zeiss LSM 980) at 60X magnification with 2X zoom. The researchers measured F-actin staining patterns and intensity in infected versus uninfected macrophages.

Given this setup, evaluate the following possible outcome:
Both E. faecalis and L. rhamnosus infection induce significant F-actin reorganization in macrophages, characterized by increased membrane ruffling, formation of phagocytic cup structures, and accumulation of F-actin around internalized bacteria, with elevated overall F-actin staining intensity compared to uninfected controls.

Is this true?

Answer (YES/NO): NO